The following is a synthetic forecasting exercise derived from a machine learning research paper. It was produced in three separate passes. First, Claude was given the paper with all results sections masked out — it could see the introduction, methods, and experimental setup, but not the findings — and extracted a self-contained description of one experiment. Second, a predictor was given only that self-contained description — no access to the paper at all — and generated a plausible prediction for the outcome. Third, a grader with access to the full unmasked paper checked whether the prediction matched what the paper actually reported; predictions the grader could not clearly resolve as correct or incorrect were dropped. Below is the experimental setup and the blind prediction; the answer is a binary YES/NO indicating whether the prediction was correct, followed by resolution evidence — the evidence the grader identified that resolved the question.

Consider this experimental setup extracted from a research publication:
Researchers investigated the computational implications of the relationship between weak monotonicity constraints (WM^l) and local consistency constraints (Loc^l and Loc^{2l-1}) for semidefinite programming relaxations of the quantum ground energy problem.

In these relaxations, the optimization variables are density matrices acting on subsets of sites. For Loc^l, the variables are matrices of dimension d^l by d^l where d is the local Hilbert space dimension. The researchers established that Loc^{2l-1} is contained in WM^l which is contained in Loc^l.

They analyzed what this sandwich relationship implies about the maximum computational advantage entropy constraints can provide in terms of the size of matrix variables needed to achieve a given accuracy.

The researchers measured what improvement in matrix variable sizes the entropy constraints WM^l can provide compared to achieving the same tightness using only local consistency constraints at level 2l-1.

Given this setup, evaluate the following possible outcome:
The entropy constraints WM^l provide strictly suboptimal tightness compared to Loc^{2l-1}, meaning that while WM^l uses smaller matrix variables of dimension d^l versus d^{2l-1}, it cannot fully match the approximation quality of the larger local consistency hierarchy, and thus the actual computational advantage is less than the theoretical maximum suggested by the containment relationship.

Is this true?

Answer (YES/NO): NO